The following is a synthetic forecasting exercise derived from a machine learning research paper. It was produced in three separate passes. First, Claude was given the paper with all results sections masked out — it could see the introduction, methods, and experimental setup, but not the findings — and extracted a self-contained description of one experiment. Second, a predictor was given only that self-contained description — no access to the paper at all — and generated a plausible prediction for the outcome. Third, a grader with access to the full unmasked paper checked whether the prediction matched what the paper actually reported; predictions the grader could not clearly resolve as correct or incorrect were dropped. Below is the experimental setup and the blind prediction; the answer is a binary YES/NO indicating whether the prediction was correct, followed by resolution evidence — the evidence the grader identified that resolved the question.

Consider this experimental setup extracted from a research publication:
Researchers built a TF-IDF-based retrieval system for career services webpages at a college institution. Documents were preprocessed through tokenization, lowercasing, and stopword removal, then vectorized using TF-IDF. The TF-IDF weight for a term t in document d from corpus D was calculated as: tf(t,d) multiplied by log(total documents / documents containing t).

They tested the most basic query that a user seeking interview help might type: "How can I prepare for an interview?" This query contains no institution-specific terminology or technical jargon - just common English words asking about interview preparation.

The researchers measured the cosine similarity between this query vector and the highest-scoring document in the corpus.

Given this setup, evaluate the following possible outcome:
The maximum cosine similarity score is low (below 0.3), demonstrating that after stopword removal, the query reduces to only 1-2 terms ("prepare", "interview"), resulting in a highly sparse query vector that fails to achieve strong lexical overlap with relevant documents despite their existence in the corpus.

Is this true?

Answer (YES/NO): YES